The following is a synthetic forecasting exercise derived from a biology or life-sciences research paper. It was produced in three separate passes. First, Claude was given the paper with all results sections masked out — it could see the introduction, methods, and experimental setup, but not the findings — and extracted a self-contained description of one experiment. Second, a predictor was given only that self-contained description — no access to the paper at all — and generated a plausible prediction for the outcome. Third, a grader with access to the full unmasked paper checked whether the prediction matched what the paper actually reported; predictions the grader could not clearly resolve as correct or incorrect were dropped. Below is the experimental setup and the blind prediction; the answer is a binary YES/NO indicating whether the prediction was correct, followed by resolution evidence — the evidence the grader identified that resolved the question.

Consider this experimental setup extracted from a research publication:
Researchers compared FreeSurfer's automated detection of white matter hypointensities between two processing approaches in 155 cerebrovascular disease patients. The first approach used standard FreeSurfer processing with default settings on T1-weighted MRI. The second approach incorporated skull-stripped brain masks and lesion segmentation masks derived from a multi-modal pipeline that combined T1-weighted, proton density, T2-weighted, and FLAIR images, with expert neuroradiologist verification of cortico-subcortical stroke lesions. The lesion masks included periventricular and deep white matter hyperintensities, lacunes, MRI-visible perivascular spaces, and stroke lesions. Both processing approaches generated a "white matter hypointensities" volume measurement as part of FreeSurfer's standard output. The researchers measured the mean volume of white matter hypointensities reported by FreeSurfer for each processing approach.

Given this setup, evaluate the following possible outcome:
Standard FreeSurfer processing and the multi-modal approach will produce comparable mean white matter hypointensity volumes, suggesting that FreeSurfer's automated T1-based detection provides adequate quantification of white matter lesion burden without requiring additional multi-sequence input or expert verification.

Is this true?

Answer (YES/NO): NO